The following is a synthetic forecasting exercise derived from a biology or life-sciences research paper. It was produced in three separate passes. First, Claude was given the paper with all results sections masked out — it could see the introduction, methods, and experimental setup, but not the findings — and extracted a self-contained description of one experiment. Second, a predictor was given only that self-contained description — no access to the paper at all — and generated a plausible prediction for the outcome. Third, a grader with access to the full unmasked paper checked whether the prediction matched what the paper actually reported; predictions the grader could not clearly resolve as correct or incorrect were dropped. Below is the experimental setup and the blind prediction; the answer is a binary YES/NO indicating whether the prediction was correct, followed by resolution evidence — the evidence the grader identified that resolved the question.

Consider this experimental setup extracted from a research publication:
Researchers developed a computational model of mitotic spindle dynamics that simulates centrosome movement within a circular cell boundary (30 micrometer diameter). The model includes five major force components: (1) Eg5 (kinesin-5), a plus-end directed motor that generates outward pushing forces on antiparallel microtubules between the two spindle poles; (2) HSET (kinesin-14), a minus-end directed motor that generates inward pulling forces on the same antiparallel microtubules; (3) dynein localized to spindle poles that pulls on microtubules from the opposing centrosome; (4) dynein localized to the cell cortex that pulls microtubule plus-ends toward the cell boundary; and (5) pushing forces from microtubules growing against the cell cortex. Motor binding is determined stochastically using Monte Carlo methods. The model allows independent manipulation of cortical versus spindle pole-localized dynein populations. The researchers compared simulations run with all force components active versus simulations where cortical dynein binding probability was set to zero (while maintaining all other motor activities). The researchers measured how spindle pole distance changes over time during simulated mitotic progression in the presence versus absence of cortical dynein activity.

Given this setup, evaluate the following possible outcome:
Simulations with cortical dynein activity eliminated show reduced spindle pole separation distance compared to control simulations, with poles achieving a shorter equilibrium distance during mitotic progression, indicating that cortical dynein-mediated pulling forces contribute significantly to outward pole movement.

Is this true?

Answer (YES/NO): YES